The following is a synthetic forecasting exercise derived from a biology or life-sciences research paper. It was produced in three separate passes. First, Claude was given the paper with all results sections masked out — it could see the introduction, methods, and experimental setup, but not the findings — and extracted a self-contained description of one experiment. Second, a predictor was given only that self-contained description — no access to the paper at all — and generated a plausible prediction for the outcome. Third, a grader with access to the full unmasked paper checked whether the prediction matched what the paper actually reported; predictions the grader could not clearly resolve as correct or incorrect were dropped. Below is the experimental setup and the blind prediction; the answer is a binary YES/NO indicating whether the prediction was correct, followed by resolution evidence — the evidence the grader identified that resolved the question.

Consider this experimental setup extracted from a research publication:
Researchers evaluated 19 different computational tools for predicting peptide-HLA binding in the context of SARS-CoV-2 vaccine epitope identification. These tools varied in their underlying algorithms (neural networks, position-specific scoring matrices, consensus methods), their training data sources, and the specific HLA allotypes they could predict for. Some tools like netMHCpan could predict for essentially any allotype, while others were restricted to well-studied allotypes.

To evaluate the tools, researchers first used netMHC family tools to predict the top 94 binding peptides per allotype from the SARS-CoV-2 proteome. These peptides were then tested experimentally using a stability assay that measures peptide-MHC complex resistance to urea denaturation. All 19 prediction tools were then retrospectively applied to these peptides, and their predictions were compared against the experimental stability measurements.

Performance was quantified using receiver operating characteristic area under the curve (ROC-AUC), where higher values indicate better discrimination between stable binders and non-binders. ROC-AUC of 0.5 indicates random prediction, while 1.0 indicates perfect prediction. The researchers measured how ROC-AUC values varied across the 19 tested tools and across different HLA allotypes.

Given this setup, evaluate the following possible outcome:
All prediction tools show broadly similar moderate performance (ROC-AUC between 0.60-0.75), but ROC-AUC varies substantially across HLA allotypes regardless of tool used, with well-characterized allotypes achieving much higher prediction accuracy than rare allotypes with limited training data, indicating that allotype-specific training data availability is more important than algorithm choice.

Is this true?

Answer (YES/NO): NO